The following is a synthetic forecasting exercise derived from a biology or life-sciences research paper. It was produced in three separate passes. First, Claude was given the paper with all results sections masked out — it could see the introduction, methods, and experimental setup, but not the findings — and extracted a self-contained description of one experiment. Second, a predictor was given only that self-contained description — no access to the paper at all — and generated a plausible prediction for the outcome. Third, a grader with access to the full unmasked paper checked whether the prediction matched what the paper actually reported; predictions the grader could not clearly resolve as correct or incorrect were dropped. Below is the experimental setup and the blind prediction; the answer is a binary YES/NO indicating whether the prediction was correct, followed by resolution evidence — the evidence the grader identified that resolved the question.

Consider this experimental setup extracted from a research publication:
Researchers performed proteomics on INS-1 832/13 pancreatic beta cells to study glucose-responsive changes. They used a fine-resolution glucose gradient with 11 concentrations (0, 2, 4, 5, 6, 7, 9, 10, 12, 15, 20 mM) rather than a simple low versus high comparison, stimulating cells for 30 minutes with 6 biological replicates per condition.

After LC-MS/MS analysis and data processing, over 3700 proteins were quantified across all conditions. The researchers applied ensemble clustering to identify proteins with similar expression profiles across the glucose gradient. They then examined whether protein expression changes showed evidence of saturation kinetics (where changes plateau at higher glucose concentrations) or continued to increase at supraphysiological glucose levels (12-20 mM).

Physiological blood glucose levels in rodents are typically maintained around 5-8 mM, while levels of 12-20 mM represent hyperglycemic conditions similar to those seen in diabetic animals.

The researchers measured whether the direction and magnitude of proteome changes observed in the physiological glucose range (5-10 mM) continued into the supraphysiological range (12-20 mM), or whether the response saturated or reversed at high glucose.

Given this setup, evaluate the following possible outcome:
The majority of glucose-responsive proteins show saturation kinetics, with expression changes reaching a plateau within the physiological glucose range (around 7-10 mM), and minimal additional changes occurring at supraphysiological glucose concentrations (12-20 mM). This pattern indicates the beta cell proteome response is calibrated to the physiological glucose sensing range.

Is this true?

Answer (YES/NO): NO